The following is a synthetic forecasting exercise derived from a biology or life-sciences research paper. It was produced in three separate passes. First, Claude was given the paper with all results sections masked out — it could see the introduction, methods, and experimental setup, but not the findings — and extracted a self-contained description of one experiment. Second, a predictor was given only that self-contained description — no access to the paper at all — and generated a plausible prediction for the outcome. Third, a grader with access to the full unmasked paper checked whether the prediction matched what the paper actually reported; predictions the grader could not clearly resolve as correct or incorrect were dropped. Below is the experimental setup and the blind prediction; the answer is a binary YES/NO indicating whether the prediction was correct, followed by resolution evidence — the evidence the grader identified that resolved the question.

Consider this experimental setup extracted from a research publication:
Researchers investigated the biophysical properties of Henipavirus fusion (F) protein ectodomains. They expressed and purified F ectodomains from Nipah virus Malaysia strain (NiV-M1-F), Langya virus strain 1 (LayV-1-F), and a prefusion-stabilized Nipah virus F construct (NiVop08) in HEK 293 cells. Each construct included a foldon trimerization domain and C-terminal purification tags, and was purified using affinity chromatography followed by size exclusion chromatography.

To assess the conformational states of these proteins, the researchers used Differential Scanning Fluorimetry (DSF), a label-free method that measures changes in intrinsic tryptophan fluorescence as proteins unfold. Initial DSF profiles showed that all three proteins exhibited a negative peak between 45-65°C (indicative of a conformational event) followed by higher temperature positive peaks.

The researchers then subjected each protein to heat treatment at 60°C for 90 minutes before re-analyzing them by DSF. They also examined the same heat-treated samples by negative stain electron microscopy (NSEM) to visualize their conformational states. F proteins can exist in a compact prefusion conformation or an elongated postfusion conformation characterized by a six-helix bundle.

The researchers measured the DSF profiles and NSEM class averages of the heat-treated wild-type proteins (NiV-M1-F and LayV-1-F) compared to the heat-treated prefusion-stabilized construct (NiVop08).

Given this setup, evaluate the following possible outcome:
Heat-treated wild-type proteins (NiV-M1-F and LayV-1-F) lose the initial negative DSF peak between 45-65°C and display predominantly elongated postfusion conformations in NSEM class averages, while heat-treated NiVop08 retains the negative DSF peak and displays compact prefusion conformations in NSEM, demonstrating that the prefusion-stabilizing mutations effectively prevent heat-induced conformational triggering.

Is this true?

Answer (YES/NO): YES